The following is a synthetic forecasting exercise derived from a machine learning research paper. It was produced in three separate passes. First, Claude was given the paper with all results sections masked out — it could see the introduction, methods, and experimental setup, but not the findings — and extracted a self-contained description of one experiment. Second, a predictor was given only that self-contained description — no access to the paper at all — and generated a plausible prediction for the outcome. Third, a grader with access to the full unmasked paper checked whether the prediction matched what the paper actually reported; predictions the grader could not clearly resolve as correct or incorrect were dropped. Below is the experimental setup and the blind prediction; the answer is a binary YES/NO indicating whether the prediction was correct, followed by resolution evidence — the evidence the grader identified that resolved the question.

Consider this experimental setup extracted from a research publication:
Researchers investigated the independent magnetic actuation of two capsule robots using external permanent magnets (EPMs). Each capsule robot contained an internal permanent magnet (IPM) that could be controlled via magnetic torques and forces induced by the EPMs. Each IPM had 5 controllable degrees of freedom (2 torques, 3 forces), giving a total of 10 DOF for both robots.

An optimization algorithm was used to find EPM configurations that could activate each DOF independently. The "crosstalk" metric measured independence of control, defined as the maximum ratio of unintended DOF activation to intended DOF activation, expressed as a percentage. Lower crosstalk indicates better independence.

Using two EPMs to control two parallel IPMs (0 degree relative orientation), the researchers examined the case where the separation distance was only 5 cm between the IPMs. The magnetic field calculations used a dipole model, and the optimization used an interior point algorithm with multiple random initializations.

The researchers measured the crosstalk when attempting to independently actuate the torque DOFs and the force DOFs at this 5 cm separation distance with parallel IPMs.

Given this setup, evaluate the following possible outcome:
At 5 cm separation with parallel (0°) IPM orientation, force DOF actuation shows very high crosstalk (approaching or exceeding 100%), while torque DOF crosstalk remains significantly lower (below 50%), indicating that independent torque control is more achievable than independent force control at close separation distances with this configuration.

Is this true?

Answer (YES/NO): NO